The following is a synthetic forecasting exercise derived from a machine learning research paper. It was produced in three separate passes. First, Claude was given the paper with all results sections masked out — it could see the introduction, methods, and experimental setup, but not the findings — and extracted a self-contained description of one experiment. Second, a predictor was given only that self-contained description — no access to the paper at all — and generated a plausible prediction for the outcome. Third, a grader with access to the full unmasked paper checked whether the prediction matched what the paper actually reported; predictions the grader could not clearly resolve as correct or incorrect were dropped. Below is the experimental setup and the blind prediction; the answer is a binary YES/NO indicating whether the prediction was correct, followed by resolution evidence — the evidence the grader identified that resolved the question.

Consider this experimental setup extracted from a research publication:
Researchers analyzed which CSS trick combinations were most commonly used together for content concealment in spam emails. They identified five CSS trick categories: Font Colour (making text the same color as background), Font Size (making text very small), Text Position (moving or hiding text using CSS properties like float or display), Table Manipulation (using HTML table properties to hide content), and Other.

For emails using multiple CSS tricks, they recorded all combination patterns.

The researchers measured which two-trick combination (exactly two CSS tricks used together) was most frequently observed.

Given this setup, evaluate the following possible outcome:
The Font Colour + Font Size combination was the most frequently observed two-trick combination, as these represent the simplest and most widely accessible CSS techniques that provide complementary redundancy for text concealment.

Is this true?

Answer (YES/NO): YES